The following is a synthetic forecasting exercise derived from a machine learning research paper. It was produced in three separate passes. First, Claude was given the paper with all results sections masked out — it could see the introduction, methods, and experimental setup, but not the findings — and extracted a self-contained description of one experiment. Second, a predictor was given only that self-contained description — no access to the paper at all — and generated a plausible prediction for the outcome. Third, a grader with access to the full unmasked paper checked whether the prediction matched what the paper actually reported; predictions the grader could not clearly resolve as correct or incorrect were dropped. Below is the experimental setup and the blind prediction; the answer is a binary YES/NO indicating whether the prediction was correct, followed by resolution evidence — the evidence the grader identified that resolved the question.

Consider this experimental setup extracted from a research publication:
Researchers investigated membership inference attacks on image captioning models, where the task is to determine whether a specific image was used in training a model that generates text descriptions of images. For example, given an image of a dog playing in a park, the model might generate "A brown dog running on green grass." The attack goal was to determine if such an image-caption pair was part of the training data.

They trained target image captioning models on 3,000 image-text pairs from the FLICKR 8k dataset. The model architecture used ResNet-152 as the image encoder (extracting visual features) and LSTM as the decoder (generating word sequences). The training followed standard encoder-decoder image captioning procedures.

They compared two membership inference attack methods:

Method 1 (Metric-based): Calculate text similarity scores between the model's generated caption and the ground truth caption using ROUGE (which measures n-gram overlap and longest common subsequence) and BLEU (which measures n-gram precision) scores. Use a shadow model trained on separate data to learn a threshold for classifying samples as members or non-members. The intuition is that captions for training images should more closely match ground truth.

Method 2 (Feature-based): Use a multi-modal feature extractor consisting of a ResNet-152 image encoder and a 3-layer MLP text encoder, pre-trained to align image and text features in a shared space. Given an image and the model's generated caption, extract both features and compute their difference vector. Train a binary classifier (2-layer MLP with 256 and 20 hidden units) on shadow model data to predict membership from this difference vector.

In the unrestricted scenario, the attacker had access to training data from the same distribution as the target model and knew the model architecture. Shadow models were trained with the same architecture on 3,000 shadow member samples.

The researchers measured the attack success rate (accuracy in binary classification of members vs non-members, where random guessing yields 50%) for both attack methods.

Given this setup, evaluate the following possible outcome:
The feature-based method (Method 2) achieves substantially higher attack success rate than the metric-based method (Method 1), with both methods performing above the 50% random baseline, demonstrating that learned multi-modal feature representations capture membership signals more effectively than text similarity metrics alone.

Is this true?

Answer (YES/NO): YES